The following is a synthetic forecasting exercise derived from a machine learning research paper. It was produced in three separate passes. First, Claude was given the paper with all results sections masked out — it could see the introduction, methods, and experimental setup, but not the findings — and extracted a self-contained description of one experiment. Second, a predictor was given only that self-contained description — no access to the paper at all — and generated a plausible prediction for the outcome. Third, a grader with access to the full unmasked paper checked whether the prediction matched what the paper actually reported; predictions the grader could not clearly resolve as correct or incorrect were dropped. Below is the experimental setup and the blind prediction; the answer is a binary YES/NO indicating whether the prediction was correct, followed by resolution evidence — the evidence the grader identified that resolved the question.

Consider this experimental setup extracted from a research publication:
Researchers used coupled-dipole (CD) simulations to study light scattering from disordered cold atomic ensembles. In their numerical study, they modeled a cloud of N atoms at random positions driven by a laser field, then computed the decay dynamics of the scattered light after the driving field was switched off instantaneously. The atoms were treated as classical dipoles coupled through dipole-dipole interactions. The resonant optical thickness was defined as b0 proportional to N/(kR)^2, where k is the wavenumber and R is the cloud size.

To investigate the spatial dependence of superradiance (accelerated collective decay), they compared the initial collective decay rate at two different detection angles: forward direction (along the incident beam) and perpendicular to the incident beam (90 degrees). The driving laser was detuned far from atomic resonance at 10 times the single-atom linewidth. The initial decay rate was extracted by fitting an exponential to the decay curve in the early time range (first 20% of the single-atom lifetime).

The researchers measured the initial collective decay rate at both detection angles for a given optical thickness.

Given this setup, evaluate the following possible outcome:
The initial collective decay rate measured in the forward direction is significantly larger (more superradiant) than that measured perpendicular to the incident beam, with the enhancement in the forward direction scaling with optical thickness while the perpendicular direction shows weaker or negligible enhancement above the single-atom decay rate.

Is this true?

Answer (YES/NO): NO